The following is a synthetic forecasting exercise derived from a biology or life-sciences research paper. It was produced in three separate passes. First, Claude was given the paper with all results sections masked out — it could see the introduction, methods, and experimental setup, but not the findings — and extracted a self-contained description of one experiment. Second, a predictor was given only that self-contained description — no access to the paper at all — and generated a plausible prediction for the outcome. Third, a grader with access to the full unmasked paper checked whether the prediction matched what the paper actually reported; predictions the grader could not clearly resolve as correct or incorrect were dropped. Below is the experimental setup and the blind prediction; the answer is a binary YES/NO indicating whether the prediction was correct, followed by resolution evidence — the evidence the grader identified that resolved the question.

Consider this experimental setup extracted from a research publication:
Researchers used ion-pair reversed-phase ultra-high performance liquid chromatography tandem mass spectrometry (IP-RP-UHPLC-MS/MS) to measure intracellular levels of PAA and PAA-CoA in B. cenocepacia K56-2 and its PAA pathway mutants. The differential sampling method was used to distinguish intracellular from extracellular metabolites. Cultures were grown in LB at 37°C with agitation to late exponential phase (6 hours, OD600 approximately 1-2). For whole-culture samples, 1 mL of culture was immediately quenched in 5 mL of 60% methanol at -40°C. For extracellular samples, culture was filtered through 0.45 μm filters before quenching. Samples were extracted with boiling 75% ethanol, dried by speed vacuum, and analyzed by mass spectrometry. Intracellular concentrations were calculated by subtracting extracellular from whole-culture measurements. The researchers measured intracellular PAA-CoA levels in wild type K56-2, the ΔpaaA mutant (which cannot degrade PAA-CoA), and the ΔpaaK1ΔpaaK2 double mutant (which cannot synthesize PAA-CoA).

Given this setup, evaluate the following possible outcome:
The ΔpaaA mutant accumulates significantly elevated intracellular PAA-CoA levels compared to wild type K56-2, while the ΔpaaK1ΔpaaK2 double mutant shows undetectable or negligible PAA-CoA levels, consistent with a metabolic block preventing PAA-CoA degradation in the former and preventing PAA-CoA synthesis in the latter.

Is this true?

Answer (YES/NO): NO